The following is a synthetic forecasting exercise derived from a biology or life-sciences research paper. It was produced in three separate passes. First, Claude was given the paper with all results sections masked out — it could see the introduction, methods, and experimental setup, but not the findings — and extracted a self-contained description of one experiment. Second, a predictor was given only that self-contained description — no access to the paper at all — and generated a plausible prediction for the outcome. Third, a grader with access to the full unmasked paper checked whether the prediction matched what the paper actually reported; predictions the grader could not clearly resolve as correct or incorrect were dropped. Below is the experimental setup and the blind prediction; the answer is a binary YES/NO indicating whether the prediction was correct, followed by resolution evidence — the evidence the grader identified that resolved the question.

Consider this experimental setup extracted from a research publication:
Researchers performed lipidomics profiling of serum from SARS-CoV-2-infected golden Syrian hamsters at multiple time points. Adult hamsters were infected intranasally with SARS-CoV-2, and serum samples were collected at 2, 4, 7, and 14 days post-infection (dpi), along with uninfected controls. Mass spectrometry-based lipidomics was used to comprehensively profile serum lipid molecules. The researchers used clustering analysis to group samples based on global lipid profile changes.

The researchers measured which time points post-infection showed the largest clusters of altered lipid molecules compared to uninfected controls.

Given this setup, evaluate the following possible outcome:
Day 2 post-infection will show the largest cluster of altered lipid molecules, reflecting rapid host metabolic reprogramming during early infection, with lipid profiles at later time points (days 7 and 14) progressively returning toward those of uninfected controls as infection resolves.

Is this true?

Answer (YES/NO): NO